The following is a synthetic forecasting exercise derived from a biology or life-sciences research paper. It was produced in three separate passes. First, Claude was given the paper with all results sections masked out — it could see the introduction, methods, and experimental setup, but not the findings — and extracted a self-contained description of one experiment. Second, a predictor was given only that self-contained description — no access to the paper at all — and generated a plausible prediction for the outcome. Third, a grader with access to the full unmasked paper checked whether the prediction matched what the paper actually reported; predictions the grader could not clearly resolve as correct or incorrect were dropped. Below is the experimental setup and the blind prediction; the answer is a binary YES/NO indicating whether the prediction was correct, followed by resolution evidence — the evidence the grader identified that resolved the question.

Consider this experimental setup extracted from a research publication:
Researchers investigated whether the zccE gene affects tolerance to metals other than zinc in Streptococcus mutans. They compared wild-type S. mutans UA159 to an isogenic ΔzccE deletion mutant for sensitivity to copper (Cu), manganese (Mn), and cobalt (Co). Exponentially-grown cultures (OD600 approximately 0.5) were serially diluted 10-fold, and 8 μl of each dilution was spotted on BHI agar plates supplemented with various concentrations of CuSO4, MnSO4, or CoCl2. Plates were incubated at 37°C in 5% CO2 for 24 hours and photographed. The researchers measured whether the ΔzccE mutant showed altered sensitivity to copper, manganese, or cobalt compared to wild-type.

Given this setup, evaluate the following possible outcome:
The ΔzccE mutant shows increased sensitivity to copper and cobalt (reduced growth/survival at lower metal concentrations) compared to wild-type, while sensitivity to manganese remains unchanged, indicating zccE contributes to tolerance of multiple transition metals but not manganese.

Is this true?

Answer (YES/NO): YES